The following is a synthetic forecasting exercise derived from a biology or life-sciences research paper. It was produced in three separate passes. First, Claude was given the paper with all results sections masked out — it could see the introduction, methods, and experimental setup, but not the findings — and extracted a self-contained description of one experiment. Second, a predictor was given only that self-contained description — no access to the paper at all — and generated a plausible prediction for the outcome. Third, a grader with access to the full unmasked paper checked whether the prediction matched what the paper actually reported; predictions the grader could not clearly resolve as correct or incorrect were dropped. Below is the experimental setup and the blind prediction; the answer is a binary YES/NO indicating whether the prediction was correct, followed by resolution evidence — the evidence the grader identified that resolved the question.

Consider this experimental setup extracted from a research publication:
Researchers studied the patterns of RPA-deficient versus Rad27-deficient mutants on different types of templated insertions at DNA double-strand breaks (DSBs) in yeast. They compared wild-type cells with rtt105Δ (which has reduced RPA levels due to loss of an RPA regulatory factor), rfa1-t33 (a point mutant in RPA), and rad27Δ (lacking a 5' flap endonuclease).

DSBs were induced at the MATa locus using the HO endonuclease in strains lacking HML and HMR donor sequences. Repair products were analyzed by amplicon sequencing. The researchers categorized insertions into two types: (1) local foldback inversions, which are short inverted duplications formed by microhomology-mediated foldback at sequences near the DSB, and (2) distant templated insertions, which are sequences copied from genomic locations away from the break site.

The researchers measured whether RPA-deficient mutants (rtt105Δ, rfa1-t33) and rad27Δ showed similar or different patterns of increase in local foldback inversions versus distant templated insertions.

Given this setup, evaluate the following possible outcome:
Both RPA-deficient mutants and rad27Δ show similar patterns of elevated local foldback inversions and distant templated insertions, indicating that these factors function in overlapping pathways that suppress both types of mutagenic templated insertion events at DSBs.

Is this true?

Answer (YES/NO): NO